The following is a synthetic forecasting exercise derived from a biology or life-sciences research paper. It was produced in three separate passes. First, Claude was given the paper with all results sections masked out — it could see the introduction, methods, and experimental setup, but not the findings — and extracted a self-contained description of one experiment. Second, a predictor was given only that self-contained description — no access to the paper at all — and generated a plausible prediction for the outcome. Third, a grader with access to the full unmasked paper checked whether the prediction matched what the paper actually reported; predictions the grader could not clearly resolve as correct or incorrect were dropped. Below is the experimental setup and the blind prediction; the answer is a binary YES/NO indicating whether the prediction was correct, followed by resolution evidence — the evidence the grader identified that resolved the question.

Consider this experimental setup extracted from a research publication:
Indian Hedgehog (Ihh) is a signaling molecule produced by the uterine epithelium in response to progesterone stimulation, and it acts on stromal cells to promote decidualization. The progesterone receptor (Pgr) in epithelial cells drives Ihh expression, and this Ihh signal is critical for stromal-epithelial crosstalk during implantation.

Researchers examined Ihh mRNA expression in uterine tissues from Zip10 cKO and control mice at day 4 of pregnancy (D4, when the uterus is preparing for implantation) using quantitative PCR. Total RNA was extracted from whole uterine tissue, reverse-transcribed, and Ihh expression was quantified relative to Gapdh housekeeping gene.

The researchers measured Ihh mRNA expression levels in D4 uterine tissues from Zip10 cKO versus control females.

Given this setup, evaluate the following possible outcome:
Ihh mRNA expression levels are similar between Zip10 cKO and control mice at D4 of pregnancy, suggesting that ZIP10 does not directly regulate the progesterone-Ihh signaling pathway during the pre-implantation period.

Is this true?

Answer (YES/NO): NO